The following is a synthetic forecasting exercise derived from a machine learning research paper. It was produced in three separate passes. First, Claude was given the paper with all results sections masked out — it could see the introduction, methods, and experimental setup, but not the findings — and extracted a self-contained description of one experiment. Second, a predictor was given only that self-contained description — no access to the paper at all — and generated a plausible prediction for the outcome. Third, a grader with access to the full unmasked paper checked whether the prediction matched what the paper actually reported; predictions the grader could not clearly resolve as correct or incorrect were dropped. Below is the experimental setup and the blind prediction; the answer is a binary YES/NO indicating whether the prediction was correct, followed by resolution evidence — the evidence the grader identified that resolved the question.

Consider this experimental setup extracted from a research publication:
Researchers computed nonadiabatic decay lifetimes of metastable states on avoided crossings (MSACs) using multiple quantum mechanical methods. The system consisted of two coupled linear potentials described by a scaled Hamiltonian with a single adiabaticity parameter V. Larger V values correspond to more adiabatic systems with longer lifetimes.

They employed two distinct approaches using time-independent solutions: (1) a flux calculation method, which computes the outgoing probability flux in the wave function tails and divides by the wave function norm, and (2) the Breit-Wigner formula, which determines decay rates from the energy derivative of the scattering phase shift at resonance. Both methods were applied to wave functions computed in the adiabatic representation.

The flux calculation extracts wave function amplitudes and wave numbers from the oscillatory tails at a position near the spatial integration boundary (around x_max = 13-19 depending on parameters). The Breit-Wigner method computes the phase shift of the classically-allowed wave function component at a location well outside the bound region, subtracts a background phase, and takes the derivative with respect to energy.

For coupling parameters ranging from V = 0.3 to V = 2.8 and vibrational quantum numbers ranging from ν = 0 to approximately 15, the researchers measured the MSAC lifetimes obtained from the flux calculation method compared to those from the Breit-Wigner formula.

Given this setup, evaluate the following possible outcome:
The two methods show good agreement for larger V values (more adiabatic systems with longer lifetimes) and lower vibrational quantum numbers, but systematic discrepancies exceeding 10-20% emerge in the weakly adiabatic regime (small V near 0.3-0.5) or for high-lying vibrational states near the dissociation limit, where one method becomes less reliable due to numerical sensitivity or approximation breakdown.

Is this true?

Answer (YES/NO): NO